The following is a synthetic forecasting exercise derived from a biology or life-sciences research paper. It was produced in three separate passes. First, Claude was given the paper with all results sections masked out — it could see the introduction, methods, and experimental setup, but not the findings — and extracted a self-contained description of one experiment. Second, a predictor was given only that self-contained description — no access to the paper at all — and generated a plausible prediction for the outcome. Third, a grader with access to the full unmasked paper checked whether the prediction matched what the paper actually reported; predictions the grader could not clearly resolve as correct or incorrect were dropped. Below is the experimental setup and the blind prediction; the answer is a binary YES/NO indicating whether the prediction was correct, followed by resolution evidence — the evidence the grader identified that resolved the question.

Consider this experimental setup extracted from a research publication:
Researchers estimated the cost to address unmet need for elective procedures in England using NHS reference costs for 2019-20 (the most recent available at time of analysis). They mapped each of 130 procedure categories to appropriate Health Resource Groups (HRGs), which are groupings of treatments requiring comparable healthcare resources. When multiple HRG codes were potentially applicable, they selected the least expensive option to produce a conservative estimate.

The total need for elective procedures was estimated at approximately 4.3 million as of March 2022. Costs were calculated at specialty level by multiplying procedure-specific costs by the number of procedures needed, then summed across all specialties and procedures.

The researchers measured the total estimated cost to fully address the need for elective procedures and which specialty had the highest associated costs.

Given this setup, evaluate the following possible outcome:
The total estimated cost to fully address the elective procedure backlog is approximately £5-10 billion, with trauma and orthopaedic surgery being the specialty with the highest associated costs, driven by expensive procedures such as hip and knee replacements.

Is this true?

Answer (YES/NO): YES